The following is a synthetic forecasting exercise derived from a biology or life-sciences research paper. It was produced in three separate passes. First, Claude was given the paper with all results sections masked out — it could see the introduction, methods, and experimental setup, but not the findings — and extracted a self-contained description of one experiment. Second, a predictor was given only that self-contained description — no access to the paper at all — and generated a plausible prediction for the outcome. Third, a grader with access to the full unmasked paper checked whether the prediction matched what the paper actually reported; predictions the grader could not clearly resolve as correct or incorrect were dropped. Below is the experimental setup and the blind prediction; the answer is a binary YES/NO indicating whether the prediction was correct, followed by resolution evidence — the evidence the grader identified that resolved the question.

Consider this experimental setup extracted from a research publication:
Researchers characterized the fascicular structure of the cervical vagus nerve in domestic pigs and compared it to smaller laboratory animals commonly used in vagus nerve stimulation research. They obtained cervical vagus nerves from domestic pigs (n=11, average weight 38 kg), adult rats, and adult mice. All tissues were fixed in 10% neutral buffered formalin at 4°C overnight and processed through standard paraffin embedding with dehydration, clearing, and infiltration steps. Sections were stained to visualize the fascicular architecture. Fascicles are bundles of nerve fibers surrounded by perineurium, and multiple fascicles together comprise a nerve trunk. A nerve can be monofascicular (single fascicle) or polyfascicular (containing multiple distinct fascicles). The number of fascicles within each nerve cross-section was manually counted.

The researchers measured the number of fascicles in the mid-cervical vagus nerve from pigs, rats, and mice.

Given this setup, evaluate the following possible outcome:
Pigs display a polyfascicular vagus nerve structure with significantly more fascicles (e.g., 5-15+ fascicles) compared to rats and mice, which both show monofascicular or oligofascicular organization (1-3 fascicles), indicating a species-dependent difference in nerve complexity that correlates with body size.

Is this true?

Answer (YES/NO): NO